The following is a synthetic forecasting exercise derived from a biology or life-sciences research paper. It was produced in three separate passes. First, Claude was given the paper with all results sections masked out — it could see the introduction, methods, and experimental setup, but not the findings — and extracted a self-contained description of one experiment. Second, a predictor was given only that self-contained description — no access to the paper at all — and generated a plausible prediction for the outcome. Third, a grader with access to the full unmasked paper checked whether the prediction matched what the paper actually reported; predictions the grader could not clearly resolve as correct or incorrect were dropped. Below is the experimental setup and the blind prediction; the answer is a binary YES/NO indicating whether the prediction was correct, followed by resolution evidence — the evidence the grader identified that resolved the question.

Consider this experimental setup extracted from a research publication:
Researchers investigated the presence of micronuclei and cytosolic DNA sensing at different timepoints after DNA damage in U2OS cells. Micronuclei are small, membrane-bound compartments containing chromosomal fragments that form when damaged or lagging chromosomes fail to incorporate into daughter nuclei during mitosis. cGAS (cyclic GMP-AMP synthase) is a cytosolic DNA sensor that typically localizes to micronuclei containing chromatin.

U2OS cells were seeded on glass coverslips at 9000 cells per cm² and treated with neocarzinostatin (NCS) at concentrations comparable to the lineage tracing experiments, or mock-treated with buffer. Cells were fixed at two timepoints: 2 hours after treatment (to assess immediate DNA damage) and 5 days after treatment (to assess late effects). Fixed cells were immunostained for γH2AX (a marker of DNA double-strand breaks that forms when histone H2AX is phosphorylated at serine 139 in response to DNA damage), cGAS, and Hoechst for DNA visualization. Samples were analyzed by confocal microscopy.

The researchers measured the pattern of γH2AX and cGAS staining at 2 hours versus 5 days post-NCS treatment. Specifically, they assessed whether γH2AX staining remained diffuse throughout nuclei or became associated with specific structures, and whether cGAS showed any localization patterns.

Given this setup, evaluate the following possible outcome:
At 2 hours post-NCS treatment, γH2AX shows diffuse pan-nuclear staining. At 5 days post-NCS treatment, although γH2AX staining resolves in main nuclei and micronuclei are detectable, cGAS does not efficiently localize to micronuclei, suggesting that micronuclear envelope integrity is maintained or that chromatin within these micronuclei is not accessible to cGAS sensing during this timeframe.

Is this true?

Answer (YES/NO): NO